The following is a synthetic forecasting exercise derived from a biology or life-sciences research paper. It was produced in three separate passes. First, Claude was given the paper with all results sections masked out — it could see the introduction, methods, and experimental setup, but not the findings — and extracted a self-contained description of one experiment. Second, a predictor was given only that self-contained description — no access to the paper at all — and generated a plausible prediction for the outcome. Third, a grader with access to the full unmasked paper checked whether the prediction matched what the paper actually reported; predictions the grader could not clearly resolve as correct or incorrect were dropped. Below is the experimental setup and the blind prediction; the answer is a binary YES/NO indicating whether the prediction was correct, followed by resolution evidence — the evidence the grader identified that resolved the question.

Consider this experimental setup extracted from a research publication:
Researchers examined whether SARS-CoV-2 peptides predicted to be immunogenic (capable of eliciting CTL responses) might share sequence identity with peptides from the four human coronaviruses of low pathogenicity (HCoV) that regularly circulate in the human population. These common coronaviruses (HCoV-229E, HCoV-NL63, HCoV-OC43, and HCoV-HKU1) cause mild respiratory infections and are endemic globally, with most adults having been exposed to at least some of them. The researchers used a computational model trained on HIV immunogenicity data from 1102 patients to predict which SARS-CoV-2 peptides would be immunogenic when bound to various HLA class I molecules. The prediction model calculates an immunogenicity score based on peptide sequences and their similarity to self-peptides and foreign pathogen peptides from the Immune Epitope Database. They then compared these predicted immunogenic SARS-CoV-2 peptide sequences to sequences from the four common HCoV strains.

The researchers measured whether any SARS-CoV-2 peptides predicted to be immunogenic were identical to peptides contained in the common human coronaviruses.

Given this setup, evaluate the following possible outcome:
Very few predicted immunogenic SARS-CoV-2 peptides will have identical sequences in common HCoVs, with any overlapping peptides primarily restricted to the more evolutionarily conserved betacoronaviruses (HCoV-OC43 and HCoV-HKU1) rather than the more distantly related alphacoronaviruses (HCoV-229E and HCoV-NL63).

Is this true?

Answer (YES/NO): NO